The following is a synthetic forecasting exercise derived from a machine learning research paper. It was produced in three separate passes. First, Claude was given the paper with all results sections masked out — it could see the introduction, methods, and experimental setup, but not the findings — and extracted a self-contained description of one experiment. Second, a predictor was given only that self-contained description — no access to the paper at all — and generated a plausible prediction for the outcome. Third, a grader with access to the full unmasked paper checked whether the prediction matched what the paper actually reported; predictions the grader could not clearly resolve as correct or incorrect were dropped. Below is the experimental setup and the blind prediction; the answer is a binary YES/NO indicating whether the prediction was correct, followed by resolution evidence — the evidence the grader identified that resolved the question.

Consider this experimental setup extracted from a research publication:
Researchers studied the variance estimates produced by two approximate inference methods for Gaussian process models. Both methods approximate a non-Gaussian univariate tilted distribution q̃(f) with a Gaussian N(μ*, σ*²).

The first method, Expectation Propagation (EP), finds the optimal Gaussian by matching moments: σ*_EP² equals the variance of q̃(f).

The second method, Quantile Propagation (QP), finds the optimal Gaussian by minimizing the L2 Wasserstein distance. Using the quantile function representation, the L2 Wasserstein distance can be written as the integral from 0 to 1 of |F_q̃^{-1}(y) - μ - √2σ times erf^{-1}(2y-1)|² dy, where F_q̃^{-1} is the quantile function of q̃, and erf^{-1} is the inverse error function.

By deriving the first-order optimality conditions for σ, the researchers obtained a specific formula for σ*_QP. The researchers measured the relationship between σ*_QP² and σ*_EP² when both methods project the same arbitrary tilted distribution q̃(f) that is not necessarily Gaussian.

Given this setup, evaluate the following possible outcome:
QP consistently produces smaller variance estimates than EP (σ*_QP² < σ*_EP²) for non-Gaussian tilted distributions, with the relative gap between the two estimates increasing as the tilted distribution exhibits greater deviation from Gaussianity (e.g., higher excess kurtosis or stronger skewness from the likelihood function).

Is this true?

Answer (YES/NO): NO